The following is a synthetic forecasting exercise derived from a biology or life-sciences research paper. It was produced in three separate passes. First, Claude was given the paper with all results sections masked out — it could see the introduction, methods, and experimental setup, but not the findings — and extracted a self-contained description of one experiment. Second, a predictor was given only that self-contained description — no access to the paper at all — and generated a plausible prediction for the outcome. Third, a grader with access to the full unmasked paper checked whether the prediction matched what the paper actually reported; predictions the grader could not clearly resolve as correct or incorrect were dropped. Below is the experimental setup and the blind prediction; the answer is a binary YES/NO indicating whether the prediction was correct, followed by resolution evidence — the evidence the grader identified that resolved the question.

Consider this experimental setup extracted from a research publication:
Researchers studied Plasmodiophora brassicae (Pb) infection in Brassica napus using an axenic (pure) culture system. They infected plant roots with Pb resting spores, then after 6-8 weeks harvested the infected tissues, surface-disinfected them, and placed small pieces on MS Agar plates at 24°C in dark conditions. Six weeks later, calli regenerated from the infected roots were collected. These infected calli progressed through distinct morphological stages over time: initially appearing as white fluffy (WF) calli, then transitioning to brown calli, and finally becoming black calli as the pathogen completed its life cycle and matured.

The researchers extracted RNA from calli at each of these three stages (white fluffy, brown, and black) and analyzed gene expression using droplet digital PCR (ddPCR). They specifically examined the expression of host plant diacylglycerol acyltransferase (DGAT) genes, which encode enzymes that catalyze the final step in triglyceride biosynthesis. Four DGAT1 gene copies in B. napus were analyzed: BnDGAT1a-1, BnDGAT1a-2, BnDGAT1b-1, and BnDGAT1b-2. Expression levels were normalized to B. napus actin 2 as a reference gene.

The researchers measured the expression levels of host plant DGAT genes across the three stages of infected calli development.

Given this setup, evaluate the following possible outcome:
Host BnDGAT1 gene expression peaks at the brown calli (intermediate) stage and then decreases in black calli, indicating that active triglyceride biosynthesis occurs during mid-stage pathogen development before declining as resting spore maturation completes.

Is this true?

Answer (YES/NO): NO